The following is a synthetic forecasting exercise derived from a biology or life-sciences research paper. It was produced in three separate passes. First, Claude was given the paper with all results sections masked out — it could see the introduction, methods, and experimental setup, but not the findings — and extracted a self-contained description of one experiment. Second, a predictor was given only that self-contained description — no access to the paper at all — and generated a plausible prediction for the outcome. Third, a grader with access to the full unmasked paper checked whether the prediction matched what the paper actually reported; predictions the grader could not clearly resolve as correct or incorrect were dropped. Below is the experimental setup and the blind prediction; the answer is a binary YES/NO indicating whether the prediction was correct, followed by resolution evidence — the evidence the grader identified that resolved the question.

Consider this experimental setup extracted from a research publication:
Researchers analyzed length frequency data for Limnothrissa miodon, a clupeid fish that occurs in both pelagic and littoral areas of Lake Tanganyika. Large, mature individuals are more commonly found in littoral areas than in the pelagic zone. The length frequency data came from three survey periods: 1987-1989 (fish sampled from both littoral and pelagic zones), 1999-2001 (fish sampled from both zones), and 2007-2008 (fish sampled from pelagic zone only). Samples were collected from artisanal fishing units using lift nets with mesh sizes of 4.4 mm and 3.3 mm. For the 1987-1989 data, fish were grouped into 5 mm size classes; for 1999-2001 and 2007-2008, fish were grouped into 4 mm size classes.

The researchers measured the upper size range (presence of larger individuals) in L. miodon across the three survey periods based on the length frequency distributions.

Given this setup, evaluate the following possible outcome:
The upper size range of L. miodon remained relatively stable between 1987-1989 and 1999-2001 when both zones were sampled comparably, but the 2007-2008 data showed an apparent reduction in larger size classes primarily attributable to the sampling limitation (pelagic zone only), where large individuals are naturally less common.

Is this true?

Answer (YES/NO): NO